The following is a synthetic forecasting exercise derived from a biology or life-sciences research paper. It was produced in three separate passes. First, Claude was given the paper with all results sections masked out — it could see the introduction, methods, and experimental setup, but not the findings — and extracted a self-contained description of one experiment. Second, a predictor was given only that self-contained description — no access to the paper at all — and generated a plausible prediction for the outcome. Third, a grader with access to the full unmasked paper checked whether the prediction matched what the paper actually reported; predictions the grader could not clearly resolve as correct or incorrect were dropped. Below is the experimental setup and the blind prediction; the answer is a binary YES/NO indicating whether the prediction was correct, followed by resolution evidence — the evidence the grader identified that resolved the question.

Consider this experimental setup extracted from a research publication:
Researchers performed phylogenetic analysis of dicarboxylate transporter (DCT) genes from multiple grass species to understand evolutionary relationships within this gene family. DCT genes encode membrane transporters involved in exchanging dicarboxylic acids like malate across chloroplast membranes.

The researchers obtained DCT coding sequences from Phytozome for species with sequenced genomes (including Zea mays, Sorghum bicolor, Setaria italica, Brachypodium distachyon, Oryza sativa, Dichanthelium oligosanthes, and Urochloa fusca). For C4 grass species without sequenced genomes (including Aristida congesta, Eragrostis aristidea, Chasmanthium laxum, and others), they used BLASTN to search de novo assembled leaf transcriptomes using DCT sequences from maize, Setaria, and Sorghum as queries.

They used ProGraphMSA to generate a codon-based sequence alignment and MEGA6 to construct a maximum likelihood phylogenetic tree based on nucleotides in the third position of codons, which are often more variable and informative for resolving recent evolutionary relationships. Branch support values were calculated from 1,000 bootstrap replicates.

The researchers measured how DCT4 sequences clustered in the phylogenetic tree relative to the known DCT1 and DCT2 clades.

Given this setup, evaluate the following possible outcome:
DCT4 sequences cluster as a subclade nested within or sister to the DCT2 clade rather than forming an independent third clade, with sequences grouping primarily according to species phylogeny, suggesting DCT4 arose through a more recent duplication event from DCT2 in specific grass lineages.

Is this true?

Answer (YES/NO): NO